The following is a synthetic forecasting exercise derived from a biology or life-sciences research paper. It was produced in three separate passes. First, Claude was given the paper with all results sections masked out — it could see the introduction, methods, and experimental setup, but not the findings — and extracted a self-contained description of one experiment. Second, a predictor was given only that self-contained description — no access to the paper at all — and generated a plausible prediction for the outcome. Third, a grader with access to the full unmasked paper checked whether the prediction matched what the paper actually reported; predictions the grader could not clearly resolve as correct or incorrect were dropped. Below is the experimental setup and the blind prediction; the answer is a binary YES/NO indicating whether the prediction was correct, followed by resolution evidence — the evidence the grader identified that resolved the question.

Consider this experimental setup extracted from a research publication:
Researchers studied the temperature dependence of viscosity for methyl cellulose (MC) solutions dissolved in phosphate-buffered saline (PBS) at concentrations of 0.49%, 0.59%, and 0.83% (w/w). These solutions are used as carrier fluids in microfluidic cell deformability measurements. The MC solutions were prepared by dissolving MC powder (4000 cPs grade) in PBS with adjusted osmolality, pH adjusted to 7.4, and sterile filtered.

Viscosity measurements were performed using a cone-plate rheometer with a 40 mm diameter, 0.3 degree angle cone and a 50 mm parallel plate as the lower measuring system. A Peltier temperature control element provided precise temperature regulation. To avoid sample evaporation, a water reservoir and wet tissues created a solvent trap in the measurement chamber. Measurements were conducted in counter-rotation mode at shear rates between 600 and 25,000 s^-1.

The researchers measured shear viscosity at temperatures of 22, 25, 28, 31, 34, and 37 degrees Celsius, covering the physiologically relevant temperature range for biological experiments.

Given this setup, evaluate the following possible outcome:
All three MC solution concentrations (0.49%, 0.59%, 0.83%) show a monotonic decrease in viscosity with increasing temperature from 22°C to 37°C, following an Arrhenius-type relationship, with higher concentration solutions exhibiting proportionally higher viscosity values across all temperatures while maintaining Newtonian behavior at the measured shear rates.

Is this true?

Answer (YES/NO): NO